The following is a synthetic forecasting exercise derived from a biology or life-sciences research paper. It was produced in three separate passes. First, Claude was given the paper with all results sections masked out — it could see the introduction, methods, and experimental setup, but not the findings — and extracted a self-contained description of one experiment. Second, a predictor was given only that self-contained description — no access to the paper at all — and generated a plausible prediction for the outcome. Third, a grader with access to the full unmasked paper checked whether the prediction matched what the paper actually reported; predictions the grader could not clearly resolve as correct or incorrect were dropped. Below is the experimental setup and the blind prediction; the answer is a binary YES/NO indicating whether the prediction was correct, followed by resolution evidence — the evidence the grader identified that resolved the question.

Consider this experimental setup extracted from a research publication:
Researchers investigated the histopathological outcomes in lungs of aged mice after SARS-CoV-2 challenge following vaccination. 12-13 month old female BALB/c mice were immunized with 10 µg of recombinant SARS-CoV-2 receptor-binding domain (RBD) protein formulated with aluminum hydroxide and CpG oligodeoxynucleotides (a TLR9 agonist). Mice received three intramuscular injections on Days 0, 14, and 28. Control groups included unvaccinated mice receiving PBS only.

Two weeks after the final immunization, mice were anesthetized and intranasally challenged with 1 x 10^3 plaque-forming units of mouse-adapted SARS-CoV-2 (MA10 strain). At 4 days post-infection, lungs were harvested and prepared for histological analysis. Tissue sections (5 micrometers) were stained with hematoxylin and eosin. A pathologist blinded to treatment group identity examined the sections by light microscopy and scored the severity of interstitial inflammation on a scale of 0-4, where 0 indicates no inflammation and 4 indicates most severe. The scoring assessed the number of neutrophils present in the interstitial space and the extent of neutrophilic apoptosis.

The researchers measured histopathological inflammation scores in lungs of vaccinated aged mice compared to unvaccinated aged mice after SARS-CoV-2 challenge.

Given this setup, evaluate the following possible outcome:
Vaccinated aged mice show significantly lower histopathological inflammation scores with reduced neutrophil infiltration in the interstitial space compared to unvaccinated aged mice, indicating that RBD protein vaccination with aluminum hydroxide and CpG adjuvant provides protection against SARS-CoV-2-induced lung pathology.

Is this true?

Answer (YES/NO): YES